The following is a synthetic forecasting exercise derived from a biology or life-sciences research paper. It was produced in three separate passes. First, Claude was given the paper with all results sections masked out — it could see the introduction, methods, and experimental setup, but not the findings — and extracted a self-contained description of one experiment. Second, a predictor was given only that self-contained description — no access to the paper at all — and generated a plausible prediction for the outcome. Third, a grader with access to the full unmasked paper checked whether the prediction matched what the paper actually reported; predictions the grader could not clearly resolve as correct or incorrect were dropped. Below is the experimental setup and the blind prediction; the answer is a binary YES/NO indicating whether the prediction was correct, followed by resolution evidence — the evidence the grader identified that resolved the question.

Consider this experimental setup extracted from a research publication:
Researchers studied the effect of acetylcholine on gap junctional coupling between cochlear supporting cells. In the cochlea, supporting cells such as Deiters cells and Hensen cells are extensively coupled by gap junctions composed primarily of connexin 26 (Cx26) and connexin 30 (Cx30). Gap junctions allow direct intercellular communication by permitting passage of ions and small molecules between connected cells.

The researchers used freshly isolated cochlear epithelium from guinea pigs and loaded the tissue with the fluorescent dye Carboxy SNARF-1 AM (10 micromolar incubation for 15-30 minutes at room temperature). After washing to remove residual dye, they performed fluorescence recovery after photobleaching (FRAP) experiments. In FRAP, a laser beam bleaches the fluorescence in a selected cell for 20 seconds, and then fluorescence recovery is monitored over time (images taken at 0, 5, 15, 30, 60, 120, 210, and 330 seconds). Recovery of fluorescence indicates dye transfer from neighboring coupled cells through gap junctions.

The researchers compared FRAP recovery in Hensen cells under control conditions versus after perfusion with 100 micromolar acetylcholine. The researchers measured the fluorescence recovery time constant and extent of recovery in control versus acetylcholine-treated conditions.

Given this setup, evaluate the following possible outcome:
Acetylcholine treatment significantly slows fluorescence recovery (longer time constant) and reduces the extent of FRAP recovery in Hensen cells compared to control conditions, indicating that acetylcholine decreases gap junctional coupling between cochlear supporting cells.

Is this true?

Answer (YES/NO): YES